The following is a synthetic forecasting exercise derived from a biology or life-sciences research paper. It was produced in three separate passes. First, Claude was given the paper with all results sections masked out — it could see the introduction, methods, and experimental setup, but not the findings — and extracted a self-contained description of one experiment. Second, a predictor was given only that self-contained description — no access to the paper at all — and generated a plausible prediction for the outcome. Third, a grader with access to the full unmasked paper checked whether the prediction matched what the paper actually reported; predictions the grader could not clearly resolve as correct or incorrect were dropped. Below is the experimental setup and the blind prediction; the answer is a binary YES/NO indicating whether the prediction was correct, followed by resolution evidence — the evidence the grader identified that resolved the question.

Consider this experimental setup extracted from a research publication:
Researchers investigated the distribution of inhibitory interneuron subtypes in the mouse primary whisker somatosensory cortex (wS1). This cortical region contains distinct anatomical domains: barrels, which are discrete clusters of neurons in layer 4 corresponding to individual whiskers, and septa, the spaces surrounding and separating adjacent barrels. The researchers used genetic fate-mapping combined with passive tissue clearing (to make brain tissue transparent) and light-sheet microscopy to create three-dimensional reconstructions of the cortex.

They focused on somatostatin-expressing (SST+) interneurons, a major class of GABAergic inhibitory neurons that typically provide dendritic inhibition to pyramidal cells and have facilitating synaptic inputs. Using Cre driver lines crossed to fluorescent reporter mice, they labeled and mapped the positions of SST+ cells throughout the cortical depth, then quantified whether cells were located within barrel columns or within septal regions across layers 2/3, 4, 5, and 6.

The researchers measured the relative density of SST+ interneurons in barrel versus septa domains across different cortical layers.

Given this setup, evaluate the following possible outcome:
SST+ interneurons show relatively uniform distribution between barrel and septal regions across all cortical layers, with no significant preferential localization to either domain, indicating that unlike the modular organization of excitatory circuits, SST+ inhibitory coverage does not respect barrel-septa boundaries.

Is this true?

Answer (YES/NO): NO